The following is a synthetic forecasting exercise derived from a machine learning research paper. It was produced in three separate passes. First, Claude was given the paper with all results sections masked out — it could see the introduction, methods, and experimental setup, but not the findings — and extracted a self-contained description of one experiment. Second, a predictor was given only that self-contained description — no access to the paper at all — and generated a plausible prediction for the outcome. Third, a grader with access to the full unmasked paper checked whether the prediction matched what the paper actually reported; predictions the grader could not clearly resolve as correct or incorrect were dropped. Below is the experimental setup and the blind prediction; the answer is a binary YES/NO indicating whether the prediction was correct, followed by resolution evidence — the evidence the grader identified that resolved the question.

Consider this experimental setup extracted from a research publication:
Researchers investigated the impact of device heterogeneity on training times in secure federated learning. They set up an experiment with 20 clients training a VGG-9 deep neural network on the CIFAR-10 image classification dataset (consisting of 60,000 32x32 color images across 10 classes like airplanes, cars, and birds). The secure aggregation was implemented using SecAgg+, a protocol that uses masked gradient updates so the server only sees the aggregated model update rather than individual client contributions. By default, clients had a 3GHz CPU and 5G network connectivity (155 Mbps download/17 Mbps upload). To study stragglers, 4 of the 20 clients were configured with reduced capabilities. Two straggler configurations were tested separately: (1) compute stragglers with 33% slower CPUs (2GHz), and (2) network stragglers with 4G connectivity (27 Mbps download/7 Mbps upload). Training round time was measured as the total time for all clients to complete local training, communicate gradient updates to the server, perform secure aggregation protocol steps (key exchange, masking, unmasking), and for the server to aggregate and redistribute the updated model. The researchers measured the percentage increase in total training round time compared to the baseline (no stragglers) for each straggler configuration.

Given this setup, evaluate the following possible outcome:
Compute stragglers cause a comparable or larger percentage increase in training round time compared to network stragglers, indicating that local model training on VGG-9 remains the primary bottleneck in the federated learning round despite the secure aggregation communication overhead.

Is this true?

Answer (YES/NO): YES